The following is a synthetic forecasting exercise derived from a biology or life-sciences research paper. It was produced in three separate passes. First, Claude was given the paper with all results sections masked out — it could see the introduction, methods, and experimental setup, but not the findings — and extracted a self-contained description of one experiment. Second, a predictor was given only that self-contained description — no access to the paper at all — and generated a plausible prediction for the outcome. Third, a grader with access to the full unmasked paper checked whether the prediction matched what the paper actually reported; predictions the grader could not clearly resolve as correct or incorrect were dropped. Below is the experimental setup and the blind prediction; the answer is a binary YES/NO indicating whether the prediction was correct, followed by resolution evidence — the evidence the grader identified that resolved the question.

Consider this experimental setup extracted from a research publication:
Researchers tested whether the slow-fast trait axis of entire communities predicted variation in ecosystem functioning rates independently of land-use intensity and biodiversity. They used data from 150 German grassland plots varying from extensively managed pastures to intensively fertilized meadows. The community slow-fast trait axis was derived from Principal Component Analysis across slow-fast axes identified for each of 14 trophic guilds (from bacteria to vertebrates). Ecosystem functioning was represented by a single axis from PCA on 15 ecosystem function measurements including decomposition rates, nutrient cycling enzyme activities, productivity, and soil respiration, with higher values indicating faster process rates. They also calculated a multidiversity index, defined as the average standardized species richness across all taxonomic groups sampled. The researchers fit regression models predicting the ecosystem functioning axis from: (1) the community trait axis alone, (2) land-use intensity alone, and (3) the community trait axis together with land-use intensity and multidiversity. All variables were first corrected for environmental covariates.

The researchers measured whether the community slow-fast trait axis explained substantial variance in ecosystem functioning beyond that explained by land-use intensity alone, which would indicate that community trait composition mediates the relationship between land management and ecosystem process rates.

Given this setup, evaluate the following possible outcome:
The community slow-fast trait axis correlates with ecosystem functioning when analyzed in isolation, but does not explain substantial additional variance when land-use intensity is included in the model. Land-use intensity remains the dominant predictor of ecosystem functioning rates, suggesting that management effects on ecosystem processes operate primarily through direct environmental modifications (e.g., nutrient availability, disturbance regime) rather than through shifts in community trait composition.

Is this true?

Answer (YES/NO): NO